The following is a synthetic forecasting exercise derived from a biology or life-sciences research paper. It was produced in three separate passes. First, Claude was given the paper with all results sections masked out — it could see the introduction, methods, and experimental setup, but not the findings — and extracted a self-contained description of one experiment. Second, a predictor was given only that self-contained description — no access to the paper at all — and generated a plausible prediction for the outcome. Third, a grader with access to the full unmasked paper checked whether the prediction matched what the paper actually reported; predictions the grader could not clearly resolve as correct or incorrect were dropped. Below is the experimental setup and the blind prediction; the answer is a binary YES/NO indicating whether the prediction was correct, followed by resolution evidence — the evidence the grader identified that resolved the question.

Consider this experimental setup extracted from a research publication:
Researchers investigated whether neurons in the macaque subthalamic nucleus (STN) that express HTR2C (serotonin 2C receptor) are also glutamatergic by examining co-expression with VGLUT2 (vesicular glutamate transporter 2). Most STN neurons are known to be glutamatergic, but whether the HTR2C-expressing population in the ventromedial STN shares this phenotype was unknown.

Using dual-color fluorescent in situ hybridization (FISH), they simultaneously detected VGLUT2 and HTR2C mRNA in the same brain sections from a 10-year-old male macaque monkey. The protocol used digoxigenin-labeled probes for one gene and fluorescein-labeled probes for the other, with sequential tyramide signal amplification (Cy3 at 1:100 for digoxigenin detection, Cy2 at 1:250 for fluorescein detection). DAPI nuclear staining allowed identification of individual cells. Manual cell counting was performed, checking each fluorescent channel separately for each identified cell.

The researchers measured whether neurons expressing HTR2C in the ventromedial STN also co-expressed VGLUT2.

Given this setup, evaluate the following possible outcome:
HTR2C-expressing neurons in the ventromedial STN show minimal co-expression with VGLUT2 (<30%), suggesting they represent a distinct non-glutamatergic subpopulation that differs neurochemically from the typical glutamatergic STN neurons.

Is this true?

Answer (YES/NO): NO